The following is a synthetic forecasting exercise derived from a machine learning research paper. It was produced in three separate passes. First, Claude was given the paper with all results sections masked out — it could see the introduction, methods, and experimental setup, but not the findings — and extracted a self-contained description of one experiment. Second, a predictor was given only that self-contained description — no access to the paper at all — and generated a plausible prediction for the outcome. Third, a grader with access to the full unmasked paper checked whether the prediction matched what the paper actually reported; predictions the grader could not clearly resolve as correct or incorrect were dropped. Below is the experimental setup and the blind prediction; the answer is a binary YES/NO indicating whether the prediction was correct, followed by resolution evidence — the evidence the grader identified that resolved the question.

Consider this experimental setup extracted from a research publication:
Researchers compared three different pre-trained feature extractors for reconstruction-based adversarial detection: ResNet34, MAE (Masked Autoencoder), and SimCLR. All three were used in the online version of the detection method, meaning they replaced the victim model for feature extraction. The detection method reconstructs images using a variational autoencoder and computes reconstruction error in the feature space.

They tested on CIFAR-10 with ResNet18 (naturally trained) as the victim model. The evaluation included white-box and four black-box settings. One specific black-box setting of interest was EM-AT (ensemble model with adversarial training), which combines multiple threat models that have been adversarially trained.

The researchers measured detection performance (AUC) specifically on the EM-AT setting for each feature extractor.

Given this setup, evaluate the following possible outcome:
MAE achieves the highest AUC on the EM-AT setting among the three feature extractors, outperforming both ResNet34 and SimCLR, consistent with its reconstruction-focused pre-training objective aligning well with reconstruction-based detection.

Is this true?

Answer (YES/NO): NO